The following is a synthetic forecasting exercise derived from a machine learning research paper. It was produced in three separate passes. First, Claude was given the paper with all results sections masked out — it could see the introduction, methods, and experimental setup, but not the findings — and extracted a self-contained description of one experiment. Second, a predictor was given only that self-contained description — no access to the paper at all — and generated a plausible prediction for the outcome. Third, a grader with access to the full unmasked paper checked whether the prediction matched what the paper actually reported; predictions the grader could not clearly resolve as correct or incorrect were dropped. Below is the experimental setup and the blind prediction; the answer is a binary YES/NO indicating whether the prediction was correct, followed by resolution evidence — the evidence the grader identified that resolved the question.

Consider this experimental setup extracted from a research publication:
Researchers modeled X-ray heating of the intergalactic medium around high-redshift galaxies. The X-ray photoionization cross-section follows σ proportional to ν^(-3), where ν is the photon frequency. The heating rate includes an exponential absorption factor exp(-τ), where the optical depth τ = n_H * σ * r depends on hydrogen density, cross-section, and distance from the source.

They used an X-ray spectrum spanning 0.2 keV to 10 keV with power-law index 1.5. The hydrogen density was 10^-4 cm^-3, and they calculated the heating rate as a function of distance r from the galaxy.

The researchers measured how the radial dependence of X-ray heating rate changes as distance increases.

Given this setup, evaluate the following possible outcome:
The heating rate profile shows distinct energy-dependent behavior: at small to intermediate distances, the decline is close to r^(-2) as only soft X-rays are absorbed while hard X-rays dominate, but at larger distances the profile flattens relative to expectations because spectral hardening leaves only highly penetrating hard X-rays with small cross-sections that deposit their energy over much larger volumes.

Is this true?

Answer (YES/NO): NO